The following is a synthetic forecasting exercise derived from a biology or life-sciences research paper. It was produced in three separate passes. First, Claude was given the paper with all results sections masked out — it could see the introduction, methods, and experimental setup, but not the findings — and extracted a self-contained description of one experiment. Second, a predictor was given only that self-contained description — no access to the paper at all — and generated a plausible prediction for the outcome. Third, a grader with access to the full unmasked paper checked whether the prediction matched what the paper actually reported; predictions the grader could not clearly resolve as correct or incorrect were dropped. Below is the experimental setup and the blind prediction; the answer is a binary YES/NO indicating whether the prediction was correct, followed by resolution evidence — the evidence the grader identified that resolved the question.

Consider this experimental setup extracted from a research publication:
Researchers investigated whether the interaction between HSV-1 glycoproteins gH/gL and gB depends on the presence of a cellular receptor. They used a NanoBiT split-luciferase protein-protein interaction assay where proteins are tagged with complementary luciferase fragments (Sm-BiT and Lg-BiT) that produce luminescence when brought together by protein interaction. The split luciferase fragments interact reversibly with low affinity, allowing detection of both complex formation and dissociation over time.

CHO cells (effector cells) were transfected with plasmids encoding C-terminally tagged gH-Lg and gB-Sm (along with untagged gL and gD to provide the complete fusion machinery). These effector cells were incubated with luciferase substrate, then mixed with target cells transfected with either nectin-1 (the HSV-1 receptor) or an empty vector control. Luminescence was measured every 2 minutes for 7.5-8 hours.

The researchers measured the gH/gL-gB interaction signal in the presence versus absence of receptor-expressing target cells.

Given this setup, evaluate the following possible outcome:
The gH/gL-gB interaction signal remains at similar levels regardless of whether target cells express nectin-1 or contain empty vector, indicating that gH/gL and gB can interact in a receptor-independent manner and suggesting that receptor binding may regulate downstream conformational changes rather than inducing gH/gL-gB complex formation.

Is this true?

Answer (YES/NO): YES